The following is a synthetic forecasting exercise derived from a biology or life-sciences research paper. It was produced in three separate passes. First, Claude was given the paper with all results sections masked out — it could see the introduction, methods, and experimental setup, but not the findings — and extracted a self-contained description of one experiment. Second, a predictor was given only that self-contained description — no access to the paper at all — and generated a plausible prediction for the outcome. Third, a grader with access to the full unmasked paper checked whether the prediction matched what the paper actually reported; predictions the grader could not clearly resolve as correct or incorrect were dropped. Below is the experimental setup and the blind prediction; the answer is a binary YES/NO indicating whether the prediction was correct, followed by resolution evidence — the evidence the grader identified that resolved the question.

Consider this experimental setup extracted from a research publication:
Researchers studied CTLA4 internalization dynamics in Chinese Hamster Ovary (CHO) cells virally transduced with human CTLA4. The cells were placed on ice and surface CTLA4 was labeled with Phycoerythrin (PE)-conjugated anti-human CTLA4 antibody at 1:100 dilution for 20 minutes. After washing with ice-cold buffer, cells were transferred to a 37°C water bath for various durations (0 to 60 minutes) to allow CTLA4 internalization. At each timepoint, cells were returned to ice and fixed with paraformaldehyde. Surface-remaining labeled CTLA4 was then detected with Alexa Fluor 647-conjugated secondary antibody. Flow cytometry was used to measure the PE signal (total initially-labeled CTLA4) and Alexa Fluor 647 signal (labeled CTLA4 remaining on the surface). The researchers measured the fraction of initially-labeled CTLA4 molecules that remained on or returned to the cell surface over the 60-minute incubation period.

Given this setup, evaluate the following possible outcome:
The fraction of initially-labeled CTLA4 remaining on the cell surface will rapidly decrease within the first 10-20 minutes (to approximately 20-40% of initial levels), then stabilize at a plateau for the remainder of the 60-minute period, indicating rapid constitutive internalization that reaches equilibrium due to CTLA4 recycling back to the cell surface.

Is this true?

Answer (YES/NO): NO